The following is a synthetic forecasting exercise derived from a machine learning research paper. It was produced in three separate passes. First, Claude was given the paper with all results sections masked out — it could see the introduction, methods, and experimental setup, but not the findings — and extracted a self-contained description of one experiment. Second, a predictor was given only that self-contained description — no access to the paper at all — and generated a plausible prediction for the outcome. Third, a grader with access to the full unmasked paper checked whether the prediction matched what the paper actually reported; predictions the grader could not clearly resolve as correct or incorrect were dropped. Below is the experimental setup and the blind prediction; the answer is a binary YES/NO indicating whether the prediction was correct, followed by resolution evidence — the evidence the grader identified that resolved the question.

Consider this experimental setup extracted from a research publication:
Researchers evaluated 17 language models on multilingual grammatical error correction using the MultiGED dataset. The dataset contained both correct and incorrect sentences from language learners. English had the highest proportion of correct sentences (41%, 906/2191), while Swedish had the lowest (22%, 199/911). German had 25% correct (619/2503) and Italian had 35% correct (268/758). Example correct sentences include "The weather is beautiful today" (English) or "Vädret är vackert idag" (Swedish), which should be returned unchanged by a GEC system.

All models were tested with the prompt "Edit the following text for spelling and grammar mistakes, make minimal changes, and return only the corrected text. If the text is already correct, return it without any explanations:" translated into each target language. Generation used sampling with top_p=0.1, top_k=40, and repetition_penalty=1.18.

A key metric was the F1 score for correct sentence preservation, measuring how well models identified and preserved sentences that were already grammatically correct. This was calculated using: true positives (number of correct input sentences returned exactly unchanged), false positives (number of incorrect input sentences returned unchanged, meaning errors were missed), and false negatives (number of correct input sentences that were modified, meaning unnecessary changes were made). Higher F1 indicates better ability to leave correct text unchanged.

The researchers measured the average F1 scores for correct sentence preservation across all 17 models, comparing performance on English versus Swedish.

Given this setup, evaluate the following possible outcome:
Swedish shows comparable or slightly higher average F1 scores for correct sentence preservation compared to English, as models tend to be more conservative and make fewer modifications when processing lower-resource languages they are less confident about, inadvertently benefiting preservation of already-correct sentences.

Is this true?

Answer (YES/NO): NO